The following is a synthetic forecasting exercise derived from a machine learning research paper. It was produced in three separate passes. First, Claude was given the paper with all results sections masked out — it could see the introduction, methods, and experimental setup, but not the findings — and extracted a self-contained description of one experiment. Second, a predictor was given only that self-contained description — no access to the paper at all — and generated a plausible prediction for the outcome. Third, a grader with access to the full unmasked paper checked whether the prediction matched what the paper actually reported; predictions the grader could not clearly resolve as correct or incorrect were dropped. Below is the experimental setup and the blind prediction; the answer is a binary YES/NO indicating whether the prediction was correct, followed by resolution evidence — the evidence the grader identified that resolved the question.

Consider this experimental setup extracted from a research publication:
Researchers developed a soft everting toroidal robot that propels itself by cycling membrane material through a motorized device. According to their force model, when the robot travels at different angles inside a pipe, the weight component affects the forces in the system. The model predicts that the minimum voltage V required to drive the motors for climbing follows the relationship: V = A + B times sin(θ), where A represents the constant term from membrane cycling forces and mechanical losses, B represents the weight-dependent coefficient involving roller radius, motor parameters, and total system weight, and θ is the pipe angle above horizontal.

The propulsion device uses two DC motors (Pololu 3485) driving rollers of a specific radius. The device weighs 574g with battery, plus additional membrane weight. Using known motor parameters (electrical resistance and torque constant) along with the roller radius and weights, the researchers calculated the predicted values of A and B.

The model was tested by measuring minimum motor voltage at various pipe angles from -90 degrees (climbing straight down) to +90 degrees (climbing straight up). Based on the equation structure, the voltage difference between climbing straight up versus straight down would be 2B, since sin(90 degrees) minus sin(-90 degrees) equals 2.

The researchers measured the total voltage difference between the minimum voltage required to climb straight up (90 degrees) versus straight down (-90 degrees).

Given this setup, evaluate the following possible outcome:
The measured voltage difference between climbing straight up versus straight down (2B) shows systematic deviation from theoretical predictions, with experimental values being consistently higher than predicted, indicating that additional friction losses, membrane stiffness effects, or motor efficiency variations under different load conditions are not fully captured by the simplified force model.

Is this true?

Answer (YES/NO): NO